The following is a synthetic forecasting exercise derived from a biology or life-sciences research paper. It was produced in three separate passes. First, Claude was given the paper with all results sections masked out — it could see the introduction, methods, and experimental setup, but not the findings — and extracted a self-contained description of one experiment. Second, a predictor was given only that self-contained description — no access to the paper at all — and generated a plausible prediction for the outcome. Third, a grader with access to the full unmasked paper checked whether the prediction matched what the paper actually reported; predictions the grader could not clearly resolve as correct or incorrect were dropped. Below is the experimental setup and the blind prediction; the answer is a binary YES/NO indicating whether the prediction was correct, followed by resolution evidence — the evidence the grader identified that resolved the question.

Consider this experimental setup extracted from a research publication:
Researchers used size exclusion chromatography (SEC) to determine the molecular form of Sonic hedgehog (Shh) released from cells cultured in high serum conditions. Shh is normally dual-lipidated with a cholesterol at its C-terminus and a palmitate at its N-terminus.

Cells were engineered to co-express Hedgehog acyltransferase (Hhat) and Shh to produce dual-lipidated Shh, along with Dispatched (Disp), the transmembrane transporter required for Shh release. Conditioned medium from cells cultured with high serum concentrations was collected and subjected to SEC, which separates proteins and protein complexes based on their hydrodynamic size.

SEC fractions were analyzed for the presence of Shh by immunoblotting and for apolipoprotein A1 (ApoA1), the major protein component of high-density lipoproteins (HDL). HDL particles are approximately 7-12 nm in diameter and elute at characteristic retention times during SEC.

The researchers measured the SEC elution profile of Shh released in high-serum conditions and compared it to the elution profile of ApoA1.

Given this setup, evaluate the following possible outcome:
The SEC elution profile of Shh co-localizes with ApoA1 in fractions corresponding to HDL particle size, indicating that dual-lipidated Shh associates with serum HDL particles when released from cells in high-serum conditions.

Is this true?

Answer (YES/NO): NO